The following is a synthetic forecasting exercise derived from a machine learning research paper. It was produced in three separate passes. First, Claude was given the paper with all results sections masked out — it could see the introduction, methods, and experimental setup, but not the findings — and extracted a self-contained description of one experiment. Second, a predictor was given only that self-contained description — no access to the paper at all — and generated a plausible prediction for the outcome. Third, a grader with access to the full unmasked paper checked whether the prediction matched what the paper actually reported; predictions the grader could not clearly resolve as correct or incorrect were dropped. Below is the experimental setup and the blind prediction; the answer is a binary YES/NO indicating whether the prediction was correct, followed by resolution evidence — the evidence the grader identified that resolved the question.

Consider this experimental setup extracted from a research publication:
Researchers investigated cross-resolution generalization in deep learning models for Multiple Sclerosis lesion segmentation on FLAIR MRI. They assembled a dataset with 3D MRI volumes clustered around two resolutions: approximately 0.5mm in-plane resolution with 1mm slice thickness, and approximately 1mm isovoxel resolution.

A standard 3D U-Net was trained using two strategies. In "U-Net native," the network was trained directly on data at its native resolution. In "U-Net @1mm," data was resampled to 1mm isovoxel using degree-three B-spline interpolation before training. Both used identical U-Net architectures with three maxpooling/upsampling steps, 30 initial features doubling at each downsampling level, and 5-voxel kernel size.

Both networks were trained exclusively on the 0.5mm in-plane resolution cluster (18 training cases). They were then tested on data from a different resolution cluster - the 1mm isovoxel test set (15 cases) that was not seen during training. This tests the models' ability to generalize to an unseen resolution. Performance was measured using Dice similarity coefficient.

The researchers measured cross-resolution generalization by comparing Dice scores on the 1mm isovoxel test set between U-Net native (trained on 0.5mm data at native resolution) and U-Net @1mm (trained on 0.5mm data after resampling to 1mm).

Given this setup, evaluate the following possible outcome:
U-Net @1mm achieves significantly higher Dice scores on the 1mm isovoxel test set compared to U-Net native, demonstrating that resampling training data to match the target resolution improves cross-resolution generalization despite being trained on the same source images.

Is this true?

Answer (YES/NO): YES